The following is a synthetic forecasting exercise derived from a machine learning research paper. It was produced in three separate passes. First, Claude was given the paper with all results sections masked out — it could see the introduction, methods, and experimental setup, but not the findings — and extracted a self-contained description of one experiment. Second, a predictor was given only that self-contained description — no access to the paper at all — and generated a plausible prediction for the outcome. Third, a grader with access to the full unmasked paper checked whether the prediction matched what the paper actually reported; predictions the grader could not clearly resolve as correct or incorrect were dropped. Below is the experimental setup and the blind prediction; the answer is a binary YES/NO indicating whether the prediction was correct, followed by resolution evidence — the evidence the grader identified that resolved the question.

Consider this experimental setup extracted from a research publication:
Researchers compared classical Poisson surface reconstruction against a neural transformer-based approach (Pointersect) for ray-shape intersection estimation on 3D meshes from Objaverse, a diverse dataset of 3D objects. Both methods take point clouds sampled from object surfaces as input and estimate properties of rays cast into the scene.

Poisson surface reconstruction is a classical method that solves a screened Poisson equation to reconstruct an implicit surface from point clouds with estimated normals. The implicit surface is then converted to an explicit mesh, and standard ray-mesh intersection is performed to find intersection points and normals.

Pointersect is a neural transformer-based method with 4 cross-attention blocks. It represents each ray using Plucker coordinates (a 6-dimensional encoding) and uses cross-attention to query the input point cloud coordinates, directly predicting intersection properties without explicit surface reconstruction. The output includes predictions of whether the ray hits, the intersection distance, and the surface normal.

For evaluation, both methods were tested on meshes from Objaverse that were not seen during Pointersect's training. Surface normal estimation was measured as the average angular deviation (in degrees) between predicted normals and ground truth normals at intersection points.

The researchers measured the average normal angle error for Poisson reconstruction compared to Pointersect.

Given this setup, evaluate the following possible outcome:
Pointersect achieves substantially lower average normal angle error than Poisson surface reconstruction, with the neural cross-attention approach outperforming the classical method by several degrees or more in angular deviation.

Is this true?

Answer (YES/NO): YES